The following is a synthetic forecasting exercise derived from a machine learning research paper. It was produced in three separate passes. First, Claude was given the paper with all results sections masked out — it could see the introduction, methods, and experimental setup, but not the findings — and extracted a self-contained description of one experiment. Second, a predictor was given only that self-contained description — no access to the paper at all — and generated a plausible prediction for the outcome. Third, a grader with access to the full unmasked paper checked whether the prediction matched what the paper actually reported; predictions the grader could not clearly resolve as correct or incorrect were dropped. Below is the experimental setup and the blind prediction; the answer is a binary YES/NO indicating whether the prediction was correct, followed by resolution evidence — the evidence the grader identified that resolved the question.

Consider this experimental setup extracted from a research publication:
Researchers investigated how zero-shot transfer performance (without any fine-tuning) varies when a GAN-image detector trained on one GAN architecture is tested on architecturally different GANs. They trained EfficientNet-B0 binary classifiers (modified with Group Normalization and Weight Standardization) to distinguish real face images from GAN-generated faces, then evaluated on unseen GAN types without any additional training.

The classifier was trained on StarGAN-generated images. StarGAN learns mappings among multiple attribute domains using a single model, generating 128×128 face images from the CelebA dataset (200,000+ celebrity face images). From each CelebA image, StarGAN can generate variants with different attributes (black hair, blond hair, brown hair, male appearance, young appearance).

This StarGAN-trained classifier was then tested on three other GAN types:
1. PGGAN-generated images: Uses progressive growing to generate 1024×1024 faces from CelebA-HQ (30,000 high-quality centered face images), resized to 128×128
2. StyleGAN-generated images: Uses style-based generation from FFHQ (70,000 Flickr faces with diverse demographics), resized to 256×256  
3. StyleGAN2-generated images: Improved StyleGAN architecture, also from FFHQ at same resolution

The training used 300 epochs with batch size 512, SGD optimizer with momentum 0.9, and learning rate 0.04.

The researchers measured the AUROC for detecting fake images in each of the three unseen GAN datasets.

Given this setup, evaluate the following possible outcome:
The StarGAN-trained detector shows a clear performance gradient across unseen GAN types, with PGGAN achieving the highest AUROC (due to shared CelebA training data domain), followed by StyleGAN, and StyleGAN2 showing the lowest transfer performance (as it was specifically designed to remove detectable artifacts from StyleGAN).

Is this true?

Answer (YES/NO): NO